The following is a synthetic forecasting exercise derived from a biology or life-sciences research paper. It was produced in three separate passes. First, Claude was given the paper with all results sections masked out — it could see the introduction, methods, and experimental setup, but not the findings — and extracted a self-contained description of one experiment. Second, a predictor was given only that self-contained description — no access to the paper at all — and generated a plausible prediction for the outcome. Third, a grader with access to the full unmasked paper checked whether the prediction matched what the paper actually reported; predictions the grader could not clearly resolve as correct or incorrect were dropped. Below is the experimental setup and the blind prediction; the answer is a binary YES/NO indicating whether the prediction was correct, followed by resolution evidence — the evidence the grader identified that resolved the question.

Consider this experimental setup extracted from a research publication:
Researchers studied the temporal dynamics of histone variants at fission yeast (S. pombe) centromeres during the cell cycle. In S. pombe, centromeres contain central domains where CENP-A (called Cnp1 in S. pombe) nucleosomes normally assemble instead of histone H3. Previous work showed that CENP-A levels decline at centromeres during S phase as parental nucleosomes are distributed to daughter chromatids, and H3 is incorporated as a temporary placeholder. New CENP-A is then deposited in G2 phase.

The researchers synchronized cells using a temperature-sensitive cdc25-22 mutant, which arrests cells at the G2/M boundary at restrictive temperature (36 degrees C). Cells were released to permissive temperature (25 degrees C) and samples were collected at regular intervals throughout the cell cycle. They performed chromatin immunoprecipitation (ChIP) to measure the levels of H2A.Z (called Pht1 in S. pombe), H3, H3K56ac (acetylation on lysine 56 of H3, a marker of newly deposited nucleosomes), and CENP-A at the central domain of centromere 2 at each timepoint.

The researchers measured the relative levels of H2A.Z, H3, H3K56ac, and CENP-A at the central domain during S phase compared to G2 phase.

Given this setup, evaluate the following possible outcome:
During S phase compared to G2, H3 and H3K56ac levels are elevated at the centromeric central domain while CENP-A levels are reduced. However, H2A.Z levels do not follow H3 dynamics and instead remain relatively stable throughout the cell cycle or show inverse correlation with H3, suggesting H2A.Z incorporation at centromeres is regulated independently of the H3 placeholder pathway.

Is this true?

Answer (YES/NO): NO